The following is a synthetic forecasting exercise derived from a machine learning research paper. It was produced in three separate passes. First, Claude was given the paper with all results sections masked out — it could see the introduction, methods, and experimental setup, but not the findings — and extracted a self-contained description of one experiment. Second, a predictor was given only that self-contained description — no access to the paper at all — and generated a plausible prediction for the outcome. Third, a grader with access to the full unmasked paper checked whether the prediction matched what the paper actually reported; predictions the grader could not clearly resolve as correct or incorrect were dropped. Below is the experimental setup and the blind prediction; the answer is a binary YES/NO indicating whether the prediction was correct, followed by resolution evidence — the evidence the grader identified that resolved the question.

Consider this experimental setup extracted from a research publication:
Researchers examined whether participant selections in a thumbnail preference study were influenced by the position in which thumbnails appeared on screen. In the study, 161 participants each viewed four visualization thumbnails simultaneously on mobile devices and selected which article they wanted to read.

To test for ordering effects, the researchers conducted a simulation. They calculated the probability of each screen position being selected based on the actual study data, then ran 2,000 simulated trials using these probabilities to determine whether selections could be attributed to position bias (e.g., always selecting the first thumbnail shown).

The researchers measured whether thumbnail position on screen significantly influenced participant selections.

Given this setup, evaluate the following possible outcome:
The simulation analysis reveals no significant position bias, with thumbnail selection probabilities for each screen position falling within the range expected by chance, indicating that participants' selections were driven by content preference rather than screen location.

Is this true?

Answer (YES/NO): YES